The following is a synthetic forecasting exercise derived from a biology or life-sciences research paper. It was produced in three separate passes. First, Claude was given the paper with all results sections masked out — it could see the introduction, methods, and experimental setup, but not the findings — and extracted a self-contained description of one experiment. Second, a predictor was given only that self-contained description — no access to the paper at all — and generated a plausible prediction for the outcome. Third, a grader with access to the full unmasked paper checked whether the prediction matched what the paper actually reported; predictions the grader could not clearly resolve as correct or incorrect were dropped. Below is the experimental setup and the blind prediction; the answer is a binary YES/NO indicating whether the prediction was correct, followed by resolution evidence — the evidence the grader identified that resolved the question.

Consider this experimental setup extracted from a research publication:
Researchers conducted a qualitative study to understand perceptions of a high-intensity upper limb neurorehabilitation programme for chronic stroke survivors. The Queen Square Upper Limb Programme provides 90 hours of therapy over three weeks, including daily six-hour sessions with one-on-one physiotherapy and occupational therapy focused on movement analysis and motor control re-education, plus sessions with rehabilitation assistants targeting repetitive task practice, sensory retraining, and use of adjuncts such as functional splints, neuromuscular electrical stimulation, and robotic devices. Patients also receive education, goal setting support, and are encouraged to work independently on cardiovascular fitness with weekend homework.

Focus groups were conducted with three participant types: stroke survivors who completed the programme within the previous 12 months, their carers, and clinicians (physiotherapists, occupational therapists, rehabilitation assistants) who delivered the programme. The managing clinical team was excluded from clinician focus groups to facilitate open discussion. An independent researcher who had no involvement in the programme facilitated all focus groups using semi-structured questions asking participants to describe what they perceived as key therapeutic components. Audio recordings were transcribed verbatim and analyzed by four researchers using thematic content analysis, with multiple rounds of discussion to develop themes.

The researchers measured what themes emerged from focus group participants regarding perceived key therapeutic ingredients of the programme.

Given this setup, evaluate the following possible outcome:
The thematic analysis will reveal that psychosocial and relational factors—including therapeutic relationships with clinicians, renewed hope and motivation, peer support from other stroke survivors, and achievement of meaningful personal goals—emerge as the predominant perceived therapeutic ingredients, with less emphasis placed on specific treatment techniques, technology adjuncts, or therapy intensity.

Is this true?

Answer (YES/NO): NO